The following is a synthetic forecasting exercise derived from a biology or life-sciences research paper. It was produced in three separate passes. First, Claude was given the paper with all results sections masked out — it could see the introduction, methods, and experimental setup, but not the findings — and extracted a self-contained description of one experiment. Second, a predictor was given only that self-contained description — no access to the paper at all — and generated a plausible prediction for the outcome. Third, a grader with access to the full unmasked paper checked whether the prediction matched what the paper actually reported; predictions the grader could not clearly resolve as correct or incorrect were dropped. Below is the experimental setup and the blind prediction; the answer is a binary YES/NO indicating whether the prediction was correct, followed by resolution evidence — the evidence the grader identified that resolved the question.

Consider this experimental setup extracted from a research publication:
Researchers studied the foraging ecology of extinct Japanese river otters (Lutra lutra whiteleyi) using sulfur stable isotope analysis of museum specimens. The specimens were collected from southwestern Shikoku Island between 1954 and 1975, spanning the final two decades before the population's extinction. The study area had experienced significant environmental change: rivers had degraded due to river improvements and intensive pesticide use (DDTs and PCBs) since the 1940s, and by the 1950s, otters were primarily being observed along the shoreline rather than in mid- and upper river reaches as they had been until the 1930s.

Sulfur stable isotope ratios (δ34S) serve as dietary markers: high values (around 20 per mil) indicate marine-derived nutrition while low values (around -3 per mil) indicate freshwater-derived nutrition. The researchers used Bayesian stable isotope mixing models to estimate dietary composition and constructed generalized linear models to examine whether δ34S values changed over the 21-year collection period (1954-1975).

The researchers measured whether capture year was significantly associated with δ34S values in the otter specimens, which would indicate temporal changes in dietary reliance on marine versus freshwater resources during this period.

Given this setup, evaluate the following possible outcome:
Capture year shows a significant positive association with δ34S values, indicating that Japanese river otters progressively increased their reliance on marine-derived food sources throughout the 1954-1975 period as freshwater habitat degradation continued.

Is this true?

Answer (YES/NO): NO